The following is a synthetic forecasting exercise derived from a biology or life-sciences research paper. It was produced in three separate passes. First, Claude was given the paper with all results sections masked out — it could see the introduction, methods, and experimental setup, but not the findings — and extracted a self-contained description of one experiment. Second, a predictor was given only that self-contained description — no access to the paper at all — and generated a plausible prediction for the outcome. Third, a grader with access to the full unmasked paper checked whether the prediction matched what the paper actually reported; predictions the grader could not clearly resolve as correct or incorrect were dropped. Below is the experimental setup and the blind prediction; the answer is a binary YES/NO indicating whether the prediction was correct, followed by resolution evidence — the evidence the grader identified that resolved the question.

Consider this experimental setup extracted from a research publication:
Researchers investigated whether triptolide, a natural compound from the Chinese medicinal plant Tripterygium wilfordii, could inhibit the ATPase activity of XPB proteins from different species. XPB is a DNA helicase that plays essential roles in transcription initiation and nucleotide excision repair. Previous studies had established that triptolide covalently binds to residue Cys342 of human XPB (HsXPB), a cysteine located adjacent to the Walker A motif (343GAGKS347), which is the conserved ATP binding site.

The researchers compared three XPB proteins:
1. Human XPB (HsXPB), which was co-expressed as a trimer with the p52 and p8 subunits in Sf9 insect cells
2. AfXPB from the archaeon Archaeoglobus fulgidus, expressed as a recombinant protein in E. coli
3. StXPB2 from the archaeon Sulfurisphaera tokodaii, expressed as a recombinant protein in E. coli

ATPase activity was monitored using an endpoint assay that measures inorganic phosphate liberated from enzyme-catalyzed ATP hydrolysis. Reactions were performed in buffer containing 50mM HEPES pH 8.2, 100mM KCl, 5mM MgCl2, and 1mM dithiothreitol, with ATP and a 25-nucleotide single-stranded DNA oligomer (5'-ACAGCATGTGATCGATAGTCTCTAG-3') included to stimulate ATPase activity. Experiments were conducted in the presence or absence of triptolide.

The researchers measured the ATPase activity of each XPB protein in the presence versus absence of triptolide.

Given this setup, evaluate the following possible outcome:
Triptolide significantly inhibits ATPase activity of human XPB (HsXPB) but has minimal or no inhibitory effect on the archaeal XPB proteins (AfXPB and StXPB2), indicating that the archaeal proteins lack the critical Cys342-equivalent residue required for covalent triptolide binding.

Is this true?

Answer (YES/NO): YES